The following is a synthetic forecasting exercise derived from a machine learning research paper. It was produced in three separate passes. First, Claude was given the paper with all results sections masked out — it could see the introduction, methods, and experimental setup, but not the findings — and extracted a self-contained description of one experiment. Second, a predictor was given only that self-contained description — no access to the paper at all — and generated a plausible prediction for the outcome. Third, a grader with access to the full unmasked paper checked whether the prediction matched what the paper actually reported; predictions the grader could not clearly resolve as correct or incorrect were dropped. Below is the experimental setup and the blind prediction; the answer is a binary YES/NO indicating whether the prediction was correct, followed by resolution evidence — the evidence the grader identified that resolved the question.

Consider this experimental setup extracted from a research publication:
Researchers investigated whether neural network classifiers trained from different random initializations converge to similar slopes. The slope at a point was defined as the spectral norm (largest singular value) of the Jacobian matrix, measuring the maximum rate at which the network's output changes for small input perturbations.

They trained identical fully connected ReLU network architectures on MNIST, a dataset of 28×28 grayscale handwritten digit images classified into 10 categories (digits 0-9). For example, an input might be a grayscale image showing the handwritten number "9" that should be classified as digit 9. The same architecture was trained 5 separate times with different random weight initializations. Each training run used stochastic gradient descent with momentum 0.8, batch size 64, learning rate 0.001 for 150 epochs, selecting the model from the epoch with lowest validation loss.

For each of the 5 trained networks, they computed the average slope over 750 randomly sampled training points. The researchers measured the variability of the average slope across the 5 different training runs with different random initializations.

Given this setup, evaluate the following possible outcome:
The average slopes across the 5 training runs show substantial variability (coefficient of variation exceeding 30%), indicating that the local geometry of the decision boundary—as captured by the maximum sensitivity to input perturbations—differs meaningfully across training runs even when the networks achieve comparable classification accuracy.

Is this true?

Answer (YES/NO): NO